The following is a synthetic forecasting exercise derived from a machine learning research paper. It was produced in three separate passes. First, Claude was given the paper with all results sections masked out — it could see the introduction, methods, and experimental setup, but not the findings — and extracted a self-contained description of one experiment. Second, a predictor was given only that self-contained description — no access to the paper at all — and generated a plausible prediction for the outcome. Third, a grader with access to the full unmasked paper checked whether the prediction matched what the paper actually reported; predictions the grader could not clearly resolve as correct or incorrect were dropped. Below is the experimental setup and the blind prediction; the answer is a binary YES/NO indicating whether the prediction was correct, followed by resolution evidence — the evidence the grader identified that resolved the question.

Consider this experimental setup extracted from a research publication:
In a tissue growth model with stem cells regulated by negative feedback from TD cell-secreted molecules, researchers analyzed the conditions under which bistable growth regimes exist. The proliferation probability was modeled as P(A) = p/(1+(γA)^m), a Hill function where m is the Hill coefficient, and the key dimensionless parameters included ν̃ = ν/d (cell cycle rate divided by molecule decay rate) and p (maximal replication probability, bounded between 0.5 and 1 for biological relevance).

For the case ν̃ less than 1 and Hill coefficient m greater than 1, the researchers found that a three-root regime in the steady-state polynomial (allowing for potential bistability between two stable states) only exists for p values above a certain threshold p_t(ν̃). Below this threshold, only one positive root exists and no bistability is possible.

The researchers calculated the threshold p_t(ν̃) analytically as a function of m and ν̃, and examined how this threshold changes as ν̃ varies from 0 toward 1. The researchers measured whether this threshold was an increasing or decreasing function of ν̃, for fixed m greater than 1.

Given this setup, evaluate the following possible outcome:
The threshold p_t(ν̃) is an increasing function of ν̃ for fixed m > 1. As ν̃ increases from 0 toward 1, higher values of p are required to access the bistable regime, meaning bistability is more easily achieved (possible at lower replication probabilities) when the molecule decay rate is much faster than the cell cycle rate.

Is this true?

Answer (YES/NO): NO